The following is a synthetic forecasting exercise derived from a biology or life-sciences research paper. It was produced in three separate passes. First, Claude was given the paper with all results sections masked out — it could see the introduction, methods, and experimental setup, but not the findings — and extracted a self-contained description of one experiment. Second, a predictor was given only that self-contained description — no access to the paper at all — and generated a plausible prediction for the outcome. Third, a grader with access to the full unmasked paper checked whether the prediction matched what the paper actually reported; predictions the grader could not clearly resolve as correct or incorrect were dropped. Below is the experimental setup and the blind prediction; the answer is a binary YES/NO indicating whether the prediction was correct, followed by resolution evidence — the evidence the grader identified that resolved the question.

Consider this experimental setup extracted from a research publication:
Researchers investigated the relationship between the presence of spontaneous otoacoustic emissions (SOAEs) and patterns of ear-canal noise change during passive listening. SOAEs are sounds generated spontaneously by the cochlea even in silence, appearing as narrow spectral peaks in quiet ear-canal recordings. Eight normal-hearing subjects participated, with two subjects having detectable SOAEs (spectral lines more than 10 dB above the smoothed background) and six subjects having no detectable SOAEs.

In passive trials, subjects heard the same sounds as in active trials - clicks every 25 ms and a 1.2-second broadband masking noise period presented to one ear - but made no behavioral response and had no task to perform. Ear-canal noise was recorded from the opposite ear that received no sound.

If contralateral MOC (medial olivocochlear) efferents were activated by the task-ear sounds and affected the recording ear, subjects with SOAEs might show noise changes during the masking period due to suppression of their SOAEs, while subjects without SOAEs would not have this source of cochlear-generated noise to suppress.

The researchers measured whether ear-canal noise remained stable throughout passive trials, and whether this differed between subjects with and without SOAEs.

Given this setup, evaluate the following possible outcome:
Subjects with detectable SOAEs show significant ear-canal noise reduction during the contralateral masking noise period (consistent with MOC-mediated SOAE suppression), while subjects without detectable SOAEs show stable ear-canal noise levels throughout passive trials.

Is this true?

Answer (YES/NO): NO